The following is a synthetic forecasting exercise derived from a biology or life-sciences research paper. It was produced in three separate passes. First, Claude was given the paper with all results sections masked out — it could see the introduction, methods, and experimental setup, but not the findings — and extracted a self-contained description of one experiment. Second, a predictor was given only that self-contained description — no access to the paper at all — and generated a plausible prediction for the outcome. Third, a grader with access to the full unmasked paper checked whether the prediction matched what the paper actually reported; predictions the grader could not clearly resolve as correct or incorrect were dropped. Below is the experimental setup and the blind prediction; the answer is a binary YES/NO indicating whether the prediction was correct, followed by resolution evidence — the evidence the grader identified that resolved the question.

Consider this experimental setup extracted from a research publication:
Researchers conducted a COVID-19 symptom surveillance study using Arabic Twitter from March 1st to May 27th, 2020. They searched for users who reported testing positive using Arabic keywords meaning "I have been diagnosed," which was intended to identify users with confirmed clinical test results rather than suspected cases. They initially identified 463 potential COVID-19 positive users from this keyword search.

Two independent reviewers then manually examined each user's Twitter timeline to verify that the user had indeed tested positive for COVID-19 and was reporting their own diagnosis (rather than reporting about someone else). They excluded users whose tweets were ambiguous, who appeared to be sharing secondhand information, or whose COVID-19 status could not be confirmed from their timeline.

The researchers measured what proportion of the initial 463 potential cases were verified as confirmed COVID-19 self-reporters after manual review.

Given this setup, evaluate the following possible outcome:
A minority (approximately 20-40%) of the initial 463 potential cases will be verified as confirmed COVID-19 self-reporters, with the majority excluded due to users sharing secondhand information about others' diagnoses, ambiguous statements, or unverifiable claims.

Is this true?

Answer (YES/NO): NO